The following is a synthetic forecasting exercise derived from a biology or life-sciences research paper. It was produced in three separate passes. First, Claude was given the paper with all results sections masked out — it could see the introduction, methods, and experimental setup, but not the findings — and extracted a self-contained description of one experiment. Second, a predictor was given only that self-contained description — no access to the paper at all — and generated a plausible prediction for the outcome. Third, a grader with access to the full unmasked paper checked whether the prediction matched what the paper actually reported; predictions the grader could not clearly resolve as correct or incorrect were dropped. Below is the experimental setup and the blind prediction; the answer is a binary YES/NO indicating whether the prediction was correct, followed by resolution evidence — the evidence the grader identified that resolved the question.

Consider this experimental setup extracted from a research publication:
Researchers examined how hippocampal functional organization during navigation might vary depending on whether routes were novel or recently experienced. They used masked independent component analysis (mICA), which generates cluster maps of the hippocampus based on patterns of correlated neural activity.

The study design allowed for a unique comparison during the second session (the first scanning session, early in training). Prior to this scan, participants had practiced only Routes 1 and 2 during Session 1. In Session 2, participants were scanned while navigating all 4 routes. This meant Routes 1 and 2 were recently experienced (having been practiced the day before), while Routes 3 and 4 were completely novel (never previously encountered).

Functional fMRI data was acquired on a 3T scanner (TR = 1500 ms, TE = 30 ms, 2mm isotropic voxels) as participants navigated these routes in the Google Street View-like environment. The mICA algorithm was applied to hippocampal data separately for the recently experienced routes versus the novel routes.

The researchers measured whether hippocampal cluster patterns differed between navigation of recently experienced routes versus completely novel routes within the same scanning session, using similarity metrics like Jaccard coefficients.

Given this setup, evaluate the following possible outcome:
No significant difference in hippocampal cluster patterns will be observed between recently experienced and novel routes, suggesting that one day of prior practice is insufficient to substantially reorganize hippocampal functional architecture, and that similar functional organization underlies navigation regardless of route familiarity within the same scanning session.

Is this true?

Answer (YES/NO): NO